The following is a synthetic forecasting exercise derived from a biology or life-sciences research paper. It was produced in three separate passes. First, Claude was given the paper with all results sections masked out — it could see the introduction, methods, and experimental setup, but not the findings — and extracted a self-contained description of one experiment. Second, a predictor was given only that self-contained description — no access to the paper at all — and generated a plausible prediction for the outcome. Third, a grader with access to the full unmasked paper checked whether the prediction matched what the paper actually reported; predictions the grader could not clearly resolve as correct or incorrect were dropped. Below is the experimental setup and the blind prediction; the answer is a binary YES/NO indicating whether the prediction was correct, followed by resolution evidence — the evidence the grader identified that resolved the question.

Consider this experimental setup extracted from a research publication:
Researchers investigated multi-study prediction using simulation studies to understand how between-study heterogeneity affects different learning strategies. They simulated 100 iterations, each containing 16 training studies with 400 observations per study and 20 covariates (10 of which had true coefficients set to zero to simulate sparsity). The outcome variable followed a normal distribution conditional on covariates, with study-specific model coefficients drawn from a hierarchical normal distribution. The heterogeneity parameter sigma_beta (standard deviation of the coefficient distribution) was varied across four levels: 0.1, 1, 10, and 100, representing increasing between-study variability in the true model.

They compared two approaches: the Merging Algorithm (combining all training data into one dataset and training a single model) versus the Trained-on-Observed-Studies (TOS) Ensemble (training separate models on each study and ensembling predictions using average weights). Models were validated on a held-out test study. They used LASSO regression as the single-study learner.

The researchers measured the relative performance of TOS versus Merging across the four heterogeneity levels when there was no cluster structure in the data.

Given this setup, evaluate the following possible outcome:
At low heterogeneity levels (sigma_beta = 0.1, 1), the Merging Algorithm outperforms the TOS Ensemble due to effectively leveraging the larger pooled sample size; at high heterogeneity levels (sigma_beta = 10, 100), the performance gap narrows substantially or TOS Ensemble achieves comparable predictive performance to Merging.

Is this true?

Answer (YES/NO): NO